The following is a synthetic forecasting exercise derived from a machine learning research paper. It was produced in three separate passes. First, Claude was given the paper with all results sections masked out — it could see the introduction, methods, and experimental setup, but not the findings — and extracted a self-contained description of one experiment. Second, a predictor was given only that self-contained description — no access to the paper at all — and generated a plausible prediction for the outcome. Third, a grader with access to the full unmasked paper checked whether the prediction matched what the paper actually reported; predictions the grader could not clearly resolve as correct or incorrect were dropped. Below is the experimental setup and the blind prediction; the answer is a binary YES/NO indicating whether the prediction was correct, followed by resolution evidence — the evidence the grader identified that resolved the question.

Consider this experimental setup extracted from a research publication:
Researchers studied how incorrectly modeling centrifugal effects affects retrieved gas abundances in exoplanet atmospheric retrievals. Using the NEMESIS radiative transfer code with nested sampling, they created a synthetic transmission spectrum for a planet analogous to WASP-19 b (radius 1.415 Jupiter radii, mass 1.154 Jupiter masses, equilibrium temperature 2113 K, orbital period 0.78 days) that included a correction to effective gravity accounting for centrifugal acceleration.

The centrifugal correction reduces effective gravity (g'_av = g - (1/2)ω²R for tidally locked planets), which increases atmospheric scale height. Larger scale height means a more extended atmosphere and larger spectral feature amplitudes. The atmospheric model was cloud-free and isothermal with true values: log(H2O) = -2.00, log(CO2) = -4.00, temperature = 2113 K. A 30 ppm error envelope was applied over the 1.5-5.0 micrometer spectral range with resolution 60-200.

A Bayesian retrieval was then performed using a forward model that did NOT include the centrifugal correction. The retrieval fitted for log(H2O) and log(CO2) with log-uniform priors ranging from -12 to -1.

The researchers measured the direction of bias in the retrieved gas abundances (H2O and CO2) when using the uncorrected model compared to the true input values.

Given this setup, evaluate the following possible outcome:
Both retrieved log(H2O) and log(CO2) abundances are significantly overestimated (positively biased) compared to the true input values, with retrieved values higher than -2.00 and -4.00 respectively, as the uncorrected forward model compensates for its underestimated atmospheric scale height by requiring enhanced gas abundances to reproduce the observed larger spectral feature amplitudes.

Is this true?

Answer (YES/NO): NO